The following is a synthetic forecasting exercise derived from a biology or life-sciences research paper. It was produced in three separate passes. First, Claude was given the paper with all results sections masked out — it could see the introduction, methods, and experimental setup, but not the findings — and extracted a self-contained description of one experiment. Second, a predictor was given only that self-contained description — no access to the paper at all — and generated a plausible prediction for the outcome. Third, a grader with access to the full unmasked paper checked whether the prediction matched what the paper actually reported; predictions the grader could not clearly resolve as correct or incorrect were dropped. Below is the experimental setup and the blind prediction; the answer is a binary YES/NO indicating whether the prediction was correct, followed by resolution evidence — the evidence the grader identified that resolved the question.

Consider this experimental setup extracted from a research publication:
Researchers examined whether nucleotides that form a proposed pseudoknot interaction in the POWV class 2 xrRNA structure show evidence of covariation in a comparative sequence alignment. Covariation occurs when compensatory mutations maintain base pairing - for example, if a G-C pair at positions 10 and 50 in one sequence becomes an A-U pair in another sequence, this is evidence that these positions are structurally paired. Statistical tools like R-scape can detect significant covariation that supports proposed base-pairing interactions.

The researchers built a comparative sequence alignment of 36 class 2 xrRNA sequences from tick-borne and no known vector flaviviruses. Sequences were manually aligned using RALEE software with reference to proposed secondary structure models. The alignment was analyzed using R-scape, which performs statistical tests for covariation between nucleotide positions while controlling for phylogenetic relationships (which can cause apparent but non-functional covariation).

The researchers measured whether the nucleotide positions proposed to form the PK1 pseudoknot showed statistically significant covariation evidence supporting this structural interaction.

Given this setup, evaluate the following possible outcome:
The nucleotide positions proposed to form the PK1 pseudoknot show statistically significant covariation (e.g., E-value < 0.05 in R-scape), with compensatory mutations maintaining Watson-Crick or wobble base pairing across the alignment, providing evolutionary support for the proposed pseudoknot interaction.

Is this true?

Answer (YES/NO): YES